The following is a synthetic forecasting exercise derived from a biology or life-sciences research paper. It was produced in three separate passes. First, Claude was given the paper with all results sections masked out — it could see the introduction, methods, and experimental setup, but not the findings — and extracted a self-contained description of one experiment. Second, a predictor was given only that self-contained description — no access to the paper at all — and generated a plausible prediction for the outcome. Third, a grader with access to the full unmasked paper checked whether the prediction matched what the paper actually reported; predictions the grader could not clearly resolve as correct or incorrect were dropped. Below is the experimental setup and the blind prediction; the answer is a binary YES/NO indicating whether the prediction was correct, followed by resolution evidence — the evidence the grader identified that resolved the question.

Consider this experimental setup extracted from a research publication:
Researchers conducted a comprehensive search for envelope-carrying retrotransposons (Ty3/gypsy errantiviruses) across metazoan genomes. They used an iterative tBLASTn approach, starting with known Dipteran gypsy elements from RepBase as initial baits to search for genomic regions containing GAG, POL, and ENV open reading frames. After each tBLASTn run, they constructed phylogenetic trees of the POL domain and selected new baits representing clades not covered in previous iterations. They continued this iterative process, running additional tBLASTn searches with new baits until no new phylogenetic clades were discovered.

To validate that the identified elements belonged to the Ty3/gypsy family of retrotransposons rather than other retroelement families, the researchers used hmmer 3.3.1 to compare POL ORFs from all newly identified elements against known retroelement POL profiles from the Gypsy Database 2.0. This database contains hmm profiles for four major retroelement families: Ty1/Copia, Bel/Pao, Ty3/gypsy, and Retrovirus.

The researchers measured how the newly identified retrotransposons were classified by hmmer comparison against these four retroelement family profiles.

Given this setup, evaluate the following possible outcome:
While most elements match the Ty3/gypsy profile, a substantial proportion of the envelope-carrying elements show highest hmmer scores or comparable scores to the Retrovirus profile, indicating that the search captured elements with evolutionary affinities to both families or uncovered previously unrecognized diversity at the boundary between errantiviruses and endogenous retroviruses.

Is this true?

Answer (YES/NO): NO